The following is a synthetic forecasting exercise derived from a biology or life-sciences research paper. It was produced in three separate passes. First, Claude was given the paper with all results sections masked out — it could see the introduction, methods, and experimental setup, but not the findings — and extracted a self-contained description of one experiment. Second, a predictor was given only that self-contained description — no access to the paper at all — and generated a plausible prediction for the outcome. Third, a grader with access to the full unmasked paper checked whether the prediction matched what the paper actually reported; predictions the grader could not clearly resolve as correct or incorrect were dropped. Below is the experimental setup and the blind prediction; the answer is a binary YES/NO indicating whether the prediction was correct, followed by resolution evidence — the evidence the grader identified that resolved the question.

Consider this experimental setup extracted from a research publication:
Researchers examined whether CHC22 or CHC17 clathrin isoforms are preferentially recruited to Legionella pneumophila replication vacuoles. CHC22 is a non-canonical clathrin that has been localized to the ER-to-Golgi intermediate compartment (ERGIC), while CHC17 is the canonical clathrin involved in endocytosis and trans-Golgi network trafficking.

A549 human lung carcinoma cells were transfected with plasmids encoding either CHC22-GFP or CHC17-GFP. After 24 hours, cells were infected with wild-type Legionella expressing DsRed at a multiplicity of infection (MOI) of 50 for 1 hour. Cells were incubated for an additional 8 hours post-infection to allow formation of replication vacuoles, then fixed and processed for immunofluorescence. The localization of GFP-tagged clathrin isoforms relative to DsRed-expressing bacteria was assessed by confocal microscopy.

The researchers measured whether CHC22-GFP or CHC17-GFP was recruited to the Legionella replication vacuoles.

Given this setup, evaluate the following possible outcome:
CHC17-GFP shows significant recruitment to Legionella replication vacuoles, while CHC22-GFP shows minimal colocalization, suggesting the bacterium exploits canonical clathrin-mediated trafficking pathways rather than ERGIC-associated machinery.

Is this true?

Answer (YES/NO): NO